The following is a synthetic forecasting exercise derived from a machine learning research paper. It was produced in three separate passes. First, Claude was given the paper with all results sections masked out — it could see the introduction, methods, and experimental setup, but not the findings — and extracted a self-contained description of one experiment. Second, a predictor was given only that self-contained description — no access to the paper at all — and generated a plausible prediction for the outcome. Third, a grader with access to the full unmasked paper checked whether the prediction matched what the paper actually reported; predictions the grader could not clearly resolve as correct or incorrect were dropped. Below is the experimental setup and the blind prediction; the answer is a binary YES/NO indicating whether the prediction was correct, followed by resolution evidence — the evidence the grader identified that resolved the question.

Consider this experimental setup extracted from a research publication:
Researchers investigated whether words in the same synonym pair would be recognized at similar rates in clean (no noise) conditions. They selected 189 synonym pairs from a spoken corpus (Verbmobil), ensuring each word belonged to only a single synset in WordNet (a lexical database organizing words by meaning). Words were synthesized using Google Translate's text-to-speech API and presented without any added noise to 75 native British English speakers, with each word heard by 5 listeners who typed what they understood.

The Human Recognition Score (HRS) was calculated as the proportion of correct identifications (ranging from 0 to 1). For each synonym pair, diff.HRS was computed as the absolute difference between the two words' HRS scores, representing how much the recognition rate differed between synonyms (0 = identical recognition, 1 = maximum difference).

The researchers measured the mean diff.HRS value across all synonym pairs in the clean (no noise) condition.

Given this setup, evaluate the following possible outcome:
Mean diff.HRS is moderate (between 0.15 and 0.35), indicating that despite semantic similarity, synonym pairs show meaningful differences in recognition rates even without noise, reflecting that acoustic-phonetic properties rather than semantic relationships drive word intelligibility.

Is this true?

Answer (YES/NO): NO